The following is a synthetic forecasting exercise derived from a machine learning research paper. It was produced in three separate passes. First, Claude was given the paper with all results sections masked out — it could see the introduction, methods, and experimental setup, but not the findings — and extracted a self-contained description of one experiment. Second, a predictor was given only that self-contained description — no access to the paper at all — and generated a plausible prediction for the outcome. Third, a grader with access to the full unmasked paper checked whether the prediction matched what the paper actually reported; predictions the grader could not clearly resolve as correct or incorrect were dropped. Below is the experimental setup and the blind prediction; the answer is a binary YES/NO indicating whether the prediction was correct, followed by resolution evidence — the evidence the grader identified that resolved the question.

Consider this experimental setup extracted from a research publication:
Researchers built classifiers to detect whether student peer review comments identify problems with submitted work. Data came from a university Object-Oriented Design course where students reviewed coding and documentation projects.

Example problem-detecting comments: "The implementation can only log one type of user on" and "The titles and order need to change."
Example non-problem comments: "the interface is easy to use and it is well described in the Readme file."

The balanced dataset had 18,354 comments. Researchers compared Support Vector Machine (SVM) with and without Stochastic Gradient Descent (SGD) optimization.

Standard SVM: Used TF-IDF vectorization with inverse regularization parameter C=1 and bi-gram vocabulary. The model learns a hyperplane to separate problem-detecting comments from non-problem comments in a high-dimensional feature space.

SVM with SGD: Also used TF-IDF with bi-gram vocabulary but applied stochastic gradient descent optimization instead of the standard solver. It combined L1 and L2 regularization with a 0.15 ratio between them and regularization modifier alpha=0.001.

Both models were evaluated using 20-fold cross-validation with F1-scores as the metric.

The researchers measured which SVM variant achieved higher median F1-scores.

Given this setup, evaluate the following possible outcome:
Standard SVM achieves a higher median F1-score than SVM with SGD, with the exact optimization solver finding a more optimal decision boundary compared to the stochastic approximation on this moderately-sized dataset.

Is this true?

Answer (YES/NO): YES